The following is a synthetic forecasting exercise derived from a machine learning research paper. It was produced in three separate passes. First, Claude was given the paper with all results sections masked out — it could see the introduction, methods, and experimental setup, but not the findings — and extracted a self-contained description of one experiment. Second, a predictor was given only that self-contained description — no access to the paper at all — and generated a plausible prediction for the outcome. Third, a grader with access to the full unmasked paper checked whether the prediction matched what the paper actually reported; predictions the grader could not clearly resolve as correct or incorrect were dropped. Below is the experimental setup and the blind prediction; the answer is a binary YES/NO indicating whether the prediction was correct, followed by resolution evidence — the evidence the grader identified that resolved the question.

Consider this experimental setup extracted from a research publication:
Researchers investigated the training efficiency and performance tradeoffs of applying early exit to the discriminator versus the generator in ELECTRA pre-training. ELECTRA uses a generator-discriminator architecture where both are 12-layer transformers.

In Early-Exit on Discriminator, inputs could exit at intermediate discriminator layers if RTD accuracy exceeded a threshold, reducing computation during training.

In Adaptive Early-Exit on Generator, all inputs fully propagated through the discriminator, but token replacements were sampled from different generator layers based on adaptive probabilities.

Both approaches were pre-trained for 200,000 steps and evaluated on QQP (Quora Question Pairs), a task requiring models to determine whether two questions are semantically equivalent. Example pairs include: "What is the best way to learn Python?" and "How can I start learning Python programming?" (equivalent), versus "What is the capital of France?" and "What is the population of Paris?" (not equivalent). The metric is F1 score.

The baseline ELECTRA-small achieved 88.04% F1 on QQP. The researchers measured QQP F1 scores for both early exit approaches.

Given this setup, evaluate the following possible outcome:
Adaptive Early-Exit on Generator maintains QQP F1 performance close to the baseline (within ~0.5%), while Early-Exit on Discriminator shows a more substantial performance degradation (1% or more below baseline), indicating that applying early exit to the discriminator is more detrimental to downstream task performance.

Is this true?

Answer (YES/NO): YES